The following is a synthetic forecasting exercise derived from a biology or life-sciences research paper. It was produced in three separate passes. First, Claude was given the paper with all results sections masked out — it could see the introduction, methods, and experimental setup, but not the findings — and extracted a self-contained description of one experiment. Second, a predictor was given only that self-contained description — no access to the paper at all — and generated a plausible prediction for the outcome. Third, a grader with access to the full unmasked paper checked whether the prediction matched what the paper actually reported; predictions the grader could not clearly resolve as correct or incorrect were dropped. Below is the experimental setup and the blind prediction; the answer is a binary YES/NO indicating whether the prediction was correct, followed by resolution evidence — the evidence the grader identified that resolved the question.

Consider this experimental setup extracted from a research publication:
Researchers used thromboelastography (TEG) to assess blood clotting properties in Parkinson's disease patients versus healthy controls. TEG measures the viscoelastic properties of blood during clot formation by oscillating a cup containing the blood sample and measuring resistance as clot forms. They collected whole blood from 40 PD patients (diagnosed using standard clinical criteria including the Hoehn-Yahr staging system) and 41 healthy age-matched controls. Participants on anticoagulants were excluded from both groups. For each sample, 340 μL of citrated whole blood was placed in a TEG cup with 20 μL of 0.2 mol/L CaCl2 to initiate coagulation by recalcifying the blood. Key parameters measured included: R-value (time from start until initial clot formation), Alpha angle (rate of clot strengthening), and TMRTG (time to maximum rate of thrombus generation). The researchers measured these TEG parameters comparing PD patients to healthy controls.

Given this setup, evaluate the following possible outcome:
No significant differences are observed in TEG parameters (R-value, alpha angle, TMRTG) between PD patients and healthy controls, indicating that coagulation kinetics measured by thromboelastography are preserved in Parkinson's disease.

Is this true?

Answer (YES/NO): NO